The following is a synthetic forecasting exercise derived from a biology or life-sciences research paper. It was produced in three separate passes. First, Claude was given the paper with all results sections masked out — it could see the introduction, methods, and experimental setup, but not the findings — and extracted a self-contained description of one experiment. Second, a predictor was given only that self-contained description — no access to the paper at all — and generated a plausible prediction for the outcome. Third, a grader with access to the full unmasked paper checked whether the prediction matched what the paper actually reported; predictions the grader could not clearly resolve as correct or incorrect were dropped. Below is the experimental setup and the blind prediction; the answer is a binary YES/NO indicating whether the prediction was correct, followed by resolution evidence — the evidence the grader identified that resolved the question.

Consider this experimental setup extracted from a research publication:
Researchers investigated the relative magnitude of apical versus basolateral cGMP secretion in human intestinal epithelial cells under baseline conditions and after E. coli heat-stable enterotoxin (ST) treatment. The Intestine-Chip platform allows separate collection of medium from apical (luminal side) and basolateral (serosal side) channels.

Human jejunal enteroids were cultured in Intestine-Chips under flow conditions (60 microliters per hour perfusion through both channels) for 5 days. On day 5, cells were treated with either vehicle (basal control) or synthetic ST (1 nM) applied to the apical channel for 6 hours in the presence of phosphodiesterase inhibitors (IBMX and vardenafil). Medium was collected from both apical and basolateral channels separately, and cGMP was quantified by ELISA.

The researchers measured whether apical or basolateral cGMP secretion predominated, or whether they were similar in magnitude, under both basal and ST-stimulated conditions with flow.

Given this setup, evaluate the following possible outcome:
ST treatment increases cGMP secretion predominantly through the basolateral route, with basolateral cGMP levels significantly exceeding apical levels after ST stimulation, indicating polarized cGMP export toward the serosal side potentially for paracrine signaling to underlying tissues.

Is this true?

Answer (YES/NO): NO